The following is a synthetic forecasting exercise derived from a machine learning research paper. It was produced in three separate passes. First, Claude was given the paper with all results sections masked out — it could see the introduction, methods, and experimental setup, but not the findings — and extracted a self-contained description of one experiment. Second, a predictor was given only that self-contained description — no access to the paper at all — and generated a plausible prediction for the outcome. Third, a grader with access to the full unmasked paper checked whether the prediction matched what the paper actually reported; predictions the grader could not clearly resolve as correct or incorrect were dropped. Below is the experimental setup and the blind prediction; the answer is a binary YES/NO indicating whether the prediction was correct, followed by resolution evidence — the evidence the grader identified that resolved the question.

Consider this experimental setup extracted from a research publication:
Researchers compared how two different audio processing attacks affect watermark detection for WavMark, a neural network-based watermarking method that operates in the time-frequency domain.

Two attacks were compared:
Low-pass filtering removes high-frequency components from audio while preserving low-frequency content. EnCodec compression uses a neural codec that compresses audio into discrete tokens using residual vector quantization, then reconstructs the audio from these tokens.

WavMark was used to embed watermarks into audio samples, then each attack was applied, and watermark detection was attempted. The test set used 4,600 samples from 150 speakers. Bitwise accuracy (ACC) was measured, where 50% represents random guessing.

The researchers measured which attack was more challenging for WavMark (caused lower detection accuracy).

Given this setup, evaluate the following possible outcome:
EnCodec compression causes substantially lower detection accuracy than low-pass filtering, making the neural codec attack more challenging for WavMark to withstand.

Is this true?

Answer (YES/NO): YES